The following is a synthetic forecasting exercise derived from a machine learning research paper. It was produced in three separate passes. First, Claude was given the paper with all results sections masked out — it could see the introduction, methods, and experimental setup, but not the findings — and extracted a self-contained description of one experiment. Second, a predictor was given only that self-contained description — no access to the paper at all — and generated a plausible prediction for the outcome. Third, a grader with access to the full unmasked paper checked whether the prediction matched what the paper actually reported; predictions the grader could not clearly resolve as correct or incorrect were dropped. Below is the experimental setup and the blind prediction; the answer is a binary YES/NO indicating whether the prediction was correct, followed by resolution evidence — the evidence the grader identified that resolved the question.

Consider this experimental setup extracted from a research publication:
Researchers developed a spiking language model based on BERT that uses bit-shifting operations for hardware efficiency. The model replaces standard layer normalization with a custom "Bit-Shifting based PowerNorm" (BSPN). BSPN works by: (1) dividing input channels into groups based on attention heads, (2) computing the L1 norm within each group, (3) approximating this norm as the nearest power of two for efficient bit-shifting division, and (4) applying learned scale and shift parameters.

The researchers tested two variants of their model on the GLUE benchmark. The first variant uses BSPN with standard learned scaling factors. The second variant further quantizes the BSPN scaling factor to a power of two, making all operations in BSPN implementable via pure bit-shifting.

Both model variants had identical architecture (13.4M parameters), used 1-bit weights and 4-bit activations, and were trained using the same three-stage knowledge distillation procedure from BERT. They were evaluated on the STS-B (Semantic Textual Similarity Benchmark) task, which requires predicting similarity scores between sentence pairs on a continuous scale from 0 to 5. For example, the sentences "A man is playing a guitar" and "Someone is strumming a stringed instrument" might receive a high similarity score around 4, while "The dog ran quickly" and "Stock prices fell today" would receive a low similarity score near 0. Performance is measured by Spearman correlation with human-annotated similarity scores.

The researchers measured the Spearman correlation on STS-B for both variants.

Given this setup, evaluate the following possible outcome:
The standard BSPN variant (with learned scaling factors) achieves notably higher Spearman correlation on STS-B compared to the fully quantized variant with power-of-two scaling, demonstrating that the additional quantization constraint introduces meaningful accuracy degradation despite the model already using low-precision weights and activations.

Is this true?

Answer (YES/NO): YES